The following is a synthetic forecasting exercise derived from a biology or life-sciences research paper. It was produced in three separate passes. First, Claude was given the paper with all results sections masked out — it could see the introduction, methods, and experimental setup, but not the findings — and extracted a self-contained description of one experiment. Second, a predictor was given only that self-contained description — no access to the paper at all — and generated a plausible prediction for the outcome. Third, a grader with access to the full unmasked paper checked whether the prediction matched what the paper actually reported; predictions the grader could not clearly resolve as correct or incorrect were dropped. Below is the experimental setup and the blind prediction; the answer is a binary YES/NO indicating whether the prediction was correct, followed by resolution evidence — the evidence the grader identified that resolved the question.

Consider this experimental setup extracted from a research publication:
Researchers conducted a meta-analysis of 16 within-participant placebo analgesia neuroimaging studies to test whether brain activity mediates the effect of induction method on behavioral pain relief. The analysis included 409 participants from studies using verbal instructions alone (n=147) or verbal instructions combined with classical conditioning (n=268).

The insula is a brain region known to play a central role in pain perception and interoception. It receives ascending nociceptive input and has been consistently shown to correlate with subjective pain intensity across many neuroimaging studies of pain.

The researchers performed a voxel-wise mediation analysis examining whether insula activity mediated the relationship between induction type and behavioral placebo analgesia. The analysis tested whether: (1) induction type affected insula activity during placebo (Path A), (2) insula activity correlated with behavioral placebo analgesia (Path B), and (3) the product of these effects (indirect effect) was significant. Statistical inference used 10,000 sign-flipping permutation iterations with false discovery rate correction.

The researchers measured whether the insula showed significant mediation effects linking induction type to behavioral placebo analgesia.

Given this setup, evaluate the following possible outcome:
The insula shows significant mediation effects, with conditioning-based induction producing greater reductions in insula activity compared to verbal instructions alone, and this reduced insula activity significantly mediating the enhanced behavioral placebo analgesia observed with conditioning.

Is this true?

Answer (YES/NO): YES